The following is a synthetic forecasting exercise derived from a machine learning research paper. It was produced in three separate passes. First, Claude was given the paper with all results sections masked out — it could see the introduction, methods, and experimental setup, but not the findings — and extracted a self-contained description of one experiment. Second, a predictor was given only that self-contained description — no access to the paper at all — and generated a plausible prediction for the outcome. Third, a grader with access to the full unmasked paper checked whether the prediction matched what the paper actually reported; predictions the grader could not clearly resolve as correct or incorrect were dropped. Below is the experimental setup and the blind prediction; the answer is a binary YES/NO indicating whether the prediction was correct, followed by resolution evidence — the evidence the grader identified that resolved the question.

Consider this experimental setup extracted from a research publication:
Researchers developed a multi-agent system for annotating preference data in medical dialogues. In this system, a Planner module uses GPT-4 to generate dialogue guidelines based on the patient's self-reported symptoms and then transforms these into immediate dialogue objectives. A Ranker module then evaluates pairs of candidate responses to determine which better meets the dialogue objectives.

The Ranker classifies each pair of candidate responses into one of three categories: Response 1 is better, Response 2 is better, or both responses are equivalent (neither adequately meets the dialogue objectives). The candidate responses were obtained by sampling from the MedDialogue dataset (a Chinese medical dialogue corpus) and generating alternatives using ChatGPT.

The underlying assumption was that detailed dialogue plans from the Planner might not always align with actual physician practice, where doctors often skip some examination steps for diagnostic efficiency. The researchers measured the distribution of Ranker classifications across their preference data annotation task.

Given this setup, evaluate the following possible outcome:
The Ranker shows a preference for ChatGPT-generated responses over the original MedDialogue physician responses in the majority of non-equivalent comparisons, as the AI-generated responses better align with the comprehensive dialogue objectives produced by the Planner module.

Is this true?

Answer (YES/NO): YES